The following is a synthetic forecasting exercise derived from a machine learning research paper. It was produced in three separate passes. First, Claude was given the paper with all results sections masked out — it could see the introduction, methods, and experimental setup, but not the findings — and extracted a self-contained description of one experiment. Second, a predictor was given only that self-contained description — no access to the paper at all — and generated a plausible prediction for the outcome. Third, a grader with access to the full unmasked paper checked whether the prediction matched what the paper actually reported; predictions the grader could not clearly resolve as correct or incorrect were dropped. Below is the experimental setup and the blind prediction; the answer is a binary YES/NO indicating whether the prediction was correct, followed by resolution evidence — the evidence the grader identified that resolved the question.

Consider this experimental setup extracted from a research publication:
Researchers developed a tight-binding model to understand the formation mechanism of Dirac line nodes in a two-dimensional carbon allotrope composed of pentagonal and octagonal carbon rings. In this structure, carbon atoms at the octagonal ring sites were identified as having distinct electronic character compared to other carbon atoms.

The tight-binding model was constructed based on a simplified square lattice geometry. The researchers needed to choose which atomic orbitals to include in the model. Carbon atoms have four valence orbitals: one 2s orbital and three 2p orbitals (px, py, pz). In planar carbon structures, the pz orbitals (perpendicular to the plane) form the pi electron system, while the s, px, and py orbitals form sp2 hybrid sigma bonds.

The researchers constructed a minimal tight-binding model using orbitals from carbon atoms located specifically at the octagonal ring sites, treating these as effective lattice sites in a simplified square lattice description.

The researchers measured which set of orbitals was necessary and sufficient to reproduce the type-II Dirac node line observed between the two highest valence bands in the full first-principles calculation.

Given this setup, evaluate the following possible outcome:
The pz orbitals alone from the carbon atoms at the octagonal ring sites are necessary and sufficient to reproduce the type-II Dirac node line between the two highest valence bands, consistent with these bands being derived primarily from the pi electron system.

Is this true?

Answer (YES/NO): YES